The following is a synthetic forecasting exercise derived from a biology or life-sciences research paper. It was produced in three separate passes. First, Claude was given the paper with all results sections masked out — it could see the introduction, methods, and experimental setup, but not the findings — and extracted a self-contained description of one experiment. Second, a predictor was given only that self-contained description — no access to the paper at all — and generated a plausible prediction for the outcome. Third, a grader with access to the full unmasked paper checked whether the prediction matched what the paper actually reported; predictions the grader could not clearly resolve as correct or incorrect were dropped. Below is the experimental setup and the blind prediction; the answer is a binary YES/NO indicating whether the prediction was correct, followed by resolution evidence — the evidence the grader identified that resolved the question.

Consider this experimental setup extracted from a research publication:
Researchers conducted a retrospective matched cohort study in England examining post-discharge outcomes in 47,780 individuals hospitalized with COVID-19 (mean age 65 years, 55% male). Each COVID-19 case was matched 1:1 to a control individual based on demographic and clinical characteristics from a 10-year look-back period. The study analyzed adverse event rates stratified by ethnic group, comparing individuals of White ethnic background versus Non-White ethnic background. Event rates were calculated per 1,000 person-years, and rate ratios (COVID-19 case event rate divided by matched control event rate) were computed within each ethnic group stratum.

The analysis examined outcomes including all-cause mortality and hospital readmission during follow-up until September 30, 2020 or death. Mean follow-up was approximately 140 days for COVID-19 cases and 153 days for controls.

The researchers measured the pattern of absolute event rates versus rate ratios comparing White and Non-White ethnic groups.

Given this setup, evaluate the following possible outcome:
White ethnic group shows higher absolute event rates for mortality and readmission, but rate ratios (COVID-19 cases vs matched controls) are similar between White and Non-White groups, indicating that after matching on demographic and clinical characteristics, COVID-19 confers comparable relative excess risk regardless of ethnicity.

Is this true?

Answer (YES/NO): NO